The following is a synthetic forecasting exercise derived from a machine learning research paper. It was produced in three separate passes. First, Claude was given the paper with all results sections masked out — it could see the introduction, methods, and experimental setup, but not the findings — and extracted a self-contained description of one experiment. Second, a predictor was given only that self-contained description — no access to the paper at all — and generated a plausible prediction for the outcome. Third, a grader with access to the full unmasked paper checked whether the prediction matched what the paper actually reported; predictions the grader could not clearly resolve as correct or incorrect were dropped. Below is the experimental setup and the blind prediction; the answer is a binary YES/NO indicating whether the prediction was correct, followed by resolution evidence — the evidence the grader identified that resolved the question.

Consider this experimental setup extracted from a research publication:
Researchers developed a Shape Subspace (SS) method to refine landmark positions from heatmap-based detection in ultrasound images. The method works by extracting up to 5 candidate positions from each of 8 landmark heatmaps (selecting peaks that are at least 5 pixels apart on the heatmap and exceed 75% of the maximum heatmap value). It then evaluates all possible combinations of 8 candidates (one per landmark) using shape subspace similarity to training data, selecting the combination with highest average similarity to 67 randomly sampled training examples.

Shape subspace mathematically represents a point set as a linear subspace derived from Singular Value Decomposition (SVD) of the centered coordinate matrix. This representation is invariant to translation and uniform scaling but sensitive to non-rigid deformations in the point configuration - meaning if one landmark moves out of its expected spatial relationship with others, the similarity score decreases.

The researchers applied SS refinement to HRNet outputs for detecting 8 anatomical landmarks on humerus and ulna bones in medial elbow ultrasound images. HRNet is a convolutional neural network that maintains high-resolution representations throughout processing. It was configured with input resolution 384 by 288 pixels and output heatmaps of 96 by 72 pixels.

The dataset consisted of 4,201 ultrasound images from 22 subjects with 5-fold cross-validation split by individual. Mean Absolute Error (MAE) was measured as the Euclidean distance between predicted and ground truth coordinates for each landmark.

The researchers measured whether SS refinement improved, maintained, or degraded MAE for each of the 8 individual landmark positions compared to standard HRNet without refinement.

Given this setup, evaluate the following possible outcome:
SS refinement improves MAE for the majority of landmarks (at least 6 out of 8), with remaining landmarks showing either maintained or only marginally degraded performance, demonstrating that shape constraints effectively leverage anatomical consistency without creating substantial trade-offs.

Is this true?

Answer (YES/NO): NO